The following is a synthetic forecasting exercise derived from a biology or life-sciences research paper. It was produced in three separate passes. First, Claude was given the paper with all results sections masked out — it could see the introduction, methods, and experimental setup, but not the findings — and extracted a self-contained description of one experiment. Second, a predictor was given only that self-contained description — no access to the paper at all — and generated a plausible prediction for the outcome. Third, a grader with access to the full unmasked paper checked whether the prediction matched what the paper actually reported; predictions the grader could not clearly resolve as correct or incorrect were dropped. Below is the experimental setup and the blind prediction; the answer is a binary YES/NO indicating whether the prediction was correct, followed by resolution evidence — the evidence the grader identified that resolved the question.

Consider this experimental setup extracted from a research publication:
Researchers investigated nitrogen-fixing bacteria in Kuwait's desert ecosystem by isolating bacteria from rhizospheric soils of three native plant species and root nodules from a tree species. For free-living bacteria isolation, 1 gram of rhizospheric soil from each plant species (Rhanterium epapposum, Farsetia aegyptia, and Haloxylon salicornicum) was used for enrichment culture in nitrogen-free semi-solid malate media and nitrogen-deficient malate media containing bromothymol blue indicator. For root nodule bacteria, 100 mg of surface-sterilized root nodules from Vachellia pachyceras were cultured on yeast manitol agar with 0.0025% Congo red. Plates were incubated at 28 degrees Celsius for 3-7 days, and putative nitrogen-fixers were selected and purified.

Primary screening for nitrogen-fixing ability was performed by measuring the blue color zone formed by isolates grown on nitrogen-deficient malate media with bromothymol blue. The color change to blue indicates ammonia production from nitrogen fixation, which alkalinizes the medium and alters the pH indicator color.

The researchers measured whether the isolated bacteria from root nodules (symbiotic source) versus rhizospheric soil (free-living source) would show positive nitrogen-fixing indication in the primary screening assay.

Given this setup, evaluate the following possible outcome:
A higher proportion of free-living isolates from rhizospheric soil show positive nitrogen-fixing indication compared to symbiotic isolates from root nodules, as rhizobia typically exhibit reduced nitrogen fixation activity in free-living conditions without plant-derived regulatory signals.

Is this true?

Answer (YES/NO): YES